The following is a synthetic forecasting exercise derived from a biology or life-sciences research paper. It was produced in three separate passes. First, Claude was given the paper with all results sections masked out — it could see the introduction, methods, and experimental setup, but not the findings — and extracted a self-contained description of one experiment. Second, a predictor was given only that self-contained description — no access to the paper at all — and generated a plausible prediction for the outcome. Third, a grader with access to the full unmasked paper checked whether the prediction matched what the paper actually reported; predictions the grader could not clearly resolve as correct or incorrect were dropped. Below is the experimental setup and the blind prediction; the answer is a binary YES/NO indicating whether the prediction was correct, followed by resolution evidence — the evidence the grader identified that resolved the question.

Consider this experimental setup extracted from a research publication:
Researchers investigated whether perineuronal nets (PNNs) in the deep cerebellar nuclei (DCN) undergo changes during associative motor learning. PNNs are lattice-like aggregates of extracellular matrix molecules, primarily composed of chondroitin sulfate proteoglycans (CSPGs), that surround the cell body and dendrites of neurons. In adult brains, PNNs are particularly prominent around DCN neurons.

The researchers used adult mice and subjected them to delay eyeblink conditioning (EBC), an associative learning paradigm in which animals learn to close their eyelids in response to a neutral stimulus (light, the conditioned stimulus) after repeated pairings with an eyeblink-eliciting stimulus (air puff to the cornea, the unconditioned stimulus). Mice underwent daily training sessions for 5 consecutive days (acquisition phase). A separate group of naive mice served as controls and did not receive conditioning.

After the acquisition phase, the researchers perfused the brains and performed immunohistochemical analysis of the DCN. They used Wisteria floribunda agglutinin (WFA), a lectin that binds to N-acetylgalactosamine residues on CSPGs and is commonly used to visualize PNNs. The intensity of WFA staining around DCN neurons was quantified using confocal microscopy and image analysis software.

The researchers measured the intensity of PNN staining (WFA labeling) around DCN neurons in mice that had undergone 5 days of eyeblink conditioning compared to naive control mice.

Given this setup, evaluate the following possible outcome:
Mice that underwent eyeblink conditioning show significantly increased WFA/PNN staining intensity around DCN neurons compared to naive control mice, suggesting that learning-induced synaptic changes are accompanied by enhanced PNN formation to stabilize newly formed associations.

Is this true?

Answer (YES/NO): NO